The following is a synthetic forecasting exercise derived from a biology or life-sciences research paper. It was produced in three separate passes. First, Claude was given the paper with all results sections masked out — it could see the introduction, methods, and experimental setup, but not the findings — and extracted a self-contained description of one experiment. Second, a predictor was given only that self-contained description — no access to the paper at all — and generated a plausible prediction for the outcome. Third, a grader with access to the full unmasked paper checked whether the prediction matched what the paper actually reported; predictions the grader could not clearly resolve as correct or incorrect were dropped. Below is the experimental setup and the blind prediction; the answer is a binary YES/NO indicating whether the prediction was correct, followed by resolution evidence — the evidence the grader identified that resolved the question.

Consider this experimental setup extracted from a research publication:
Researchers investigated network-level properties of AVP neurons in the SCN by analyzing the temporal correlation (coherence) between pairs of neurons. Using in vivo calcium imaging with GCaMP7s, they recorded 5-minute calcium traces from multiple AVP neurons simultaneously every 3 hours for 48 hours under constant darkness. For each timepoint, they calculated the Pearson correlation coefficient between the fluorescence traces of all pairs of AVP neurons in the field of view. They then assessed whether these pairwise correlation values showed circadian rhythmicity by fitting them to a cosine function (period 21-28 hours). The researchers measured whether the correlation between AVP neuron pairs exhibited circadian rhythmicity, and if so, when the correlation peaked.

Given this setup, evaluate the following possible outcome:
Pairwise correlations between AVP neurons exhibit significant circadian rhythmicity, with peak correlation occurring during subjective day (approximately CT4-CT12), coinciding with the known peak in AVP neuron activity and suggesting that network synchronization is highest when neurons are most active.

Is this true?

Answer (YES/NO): YES